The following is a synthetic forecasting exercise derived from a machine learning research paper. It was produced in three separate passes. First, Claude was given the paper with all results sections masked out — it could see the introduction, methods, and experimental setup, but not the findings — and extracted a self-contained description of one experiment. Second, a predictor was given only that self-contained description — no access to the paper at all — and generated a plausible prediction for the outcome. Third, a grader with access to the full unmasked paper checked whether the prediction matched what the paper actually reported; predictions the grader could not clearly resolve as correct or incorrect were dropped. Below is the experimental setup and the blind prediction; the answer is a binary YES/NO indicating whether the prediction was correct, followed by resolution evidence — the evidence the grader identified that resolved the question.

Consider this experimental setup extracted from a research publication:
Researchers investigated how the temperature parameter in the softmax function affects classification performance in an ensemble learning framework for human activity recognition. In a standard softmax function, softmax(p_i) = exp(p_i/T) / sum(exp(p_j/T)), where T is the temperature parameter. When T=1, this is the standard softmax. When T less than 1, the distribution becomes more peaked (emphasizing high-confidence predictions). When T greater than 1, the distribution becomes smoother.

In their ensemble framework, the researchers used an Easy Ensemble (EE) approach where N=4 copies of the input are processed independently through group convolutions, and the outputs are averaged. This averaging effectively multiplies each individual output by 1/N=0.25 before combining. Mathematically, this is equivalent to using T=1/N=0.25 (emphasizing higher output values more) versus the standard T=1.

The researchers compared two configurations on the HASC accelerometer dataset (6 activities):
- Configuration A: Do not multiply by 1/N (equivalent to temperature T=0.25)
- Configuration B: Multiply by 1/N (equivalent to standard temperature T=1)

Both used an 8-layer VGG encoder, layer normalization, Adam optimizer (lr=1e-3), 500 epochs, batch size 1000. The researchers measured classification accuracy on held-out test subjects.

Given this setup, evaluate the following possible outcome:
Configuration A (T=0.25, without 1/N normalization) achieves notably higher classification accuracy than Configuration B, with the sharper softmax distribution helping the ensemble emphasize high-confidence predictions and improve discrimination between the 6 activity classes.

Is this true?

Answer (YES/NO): NO